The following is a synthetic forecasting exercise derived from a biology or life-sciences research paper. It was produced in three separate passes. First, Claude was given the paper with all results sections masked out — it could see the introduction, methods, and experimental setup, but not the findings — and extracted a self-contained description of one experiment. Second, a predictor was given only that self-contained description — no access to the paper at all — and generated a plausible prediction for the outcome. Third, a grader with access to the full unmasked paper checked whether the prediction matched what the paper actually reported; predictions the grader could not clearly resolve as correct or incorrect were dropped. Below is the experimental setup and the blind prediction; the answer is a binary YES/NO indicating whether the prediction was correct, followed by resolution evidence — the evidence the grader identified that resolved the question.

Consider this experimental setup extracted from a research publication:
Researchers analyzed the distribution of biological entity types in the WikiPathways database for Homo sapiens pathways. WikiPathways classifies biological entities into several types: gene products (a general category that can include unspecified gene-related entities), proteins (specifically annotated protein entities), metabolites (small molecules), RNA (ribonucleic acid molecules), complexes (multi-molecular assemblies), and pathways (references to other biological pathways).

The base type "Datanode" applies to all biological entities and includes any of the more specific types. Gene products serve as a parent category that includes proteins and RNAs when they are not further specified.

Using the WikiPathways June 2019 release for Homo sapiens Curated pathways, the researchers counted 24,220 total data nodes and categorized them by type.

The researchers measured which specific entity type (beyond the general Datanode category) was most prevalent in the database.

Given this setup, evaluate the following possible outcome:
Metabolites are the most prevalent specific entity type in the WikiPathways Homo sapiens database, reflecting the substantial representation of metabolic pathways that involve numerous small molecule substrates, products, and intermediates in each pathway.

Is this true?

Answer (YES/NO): NO